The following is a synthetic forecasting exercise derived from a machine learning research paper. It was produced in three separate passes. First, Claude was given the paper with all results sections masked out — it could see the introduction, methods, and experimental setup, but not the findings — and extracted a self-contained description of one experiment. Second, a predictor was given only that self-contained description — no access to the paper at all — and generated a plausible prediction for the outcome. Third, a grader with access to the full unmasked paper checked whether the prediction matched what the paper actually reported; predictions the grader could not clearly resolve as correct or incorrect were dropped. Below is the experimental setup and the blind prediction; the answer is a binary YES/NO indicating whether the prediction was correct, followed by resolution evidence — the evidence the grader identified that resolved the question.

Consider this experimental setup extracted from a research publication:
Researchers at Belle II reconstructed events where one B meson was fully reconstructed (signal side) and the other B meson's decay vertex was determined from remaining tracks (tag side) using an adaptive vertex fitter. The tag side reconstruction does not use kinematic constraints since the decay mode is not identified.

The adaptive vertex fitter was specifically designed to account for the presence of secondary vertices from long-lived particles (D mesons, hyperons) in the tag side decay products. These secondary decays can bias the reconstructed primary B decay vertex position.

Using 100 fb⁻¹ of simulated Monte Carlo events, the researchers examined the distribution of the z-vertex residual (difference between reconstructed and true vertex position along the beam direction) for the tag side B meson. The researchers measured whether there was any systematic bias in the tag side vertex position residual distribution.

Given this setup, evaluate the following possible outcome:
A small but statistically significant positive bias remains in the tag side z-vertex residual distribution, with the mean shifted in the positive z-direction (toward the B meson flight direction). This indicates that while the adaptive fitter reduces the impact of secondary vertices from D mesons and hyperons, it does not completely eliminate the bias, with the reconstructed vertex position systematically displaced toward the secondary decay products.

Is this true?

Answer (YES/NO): YES